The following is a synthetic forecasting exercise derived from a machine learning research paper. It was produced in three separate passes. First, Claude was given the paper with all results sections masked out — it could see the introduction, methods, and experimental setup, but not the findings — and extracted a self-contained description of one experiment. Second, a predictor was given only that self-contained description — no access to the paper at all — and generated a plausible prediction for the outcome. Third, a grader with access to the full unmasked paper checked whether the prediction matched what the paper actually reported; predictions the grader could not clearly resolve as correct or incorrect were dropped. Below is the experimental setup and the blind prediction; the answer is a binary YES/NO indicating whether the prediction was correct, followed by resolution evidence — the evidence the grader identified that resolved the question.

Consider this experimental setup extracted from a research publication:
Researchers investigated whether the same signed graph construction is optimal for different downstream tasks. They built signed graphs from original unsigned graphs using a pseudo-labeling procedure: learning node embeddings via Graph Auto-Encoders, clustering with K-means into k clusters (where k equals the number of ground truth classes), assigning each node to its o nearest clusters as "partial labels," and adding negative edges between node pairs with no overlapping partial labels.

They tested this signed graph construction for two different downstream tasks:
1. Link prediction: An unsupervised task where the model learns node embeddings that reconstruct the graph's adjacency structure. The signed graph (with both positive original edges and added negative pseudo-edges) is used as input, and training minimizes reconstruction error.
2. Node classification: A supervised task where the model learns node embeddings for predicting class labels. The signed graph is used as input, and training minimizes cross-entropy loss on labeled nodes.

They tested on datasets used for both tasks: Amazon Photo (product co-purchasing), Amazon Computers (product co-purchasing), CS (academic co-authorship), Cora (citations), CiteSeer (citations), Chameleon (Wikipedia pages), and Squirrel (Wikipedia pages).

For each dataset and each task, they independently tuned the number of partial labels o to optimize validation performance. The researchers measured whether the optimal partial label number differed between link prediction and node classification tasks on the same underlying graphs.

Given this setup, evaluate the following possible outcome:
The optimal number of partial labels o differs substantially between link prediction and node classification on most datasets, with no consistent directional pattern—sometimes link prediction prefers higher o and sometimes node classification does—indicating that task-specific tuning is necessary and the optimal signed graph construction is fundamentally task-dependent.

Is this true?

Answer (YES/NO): NO